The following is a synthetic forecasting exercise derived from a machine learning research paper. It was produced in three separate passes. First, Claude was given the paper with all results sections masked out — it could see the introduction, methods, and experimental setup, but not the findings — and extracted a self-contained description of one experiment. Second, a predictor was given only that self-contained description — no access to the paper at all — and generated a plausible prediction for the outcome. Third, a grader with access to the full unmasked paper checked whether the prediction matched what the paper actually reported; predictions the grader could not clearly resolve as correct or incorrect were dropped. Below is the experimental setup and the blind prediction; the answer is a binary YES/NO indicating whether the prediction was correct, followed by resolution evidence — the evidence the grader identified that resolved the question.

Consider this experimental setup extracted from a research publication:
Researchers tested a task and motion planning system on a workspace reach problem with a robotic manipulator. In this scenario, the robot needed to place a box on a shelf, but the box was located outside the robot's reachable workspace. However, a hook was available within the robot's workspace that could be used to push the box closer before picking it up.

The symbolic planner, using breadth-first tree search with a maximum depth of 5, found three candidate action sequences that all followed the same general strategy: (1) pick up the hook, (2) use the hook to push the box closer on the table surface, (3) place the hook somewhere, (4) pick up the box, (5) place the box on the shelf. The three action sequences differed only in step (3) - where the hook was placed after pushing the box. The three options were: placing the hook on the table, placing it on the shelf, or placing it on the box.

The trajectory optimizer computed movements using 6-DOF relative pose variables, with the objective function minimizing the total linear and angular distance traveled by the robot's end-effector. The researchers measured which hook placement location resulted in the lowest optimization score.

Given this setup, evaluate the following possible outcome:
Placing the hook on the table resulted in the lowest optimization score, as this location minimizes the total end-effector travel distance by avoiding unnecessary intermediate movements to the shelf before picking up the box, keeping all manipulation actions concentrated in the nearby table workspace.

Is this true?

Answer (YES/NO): YES